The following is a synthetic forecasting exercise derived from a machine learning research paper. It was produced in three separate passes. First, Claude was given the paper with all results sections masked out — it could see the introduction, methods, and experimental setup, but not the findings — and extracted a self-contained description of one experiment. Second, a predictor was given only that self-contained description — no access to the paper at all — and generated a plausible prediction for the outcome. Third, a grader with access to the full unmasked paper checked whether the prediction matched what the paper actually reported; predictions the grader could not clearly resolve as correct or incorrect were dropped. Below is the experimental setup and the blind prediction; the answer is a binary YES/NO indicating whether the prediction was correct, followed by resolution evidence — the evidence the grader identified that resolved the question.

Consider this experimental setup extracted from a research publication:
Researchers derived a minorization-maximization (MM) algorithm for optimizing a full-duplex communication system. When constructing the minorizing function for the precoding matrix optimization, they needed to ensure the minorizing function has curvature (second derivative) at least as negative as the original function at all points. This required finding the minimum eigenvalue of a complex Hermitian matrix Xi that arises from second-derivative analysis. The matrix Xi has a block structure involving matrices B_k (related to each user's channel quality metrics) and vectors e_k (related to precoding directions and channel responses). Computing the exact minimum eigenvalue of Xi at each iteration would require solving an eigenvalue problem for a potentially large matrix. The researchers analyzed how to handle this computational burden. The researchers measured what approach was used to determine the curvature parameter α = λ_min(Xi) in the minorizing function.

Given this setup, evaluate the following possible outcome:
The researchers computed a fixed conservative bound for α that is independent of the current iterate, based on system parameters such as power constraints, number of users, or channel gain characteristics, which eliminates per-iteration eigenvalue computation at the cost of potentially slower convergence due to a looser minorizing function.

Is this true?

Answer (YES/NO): NO